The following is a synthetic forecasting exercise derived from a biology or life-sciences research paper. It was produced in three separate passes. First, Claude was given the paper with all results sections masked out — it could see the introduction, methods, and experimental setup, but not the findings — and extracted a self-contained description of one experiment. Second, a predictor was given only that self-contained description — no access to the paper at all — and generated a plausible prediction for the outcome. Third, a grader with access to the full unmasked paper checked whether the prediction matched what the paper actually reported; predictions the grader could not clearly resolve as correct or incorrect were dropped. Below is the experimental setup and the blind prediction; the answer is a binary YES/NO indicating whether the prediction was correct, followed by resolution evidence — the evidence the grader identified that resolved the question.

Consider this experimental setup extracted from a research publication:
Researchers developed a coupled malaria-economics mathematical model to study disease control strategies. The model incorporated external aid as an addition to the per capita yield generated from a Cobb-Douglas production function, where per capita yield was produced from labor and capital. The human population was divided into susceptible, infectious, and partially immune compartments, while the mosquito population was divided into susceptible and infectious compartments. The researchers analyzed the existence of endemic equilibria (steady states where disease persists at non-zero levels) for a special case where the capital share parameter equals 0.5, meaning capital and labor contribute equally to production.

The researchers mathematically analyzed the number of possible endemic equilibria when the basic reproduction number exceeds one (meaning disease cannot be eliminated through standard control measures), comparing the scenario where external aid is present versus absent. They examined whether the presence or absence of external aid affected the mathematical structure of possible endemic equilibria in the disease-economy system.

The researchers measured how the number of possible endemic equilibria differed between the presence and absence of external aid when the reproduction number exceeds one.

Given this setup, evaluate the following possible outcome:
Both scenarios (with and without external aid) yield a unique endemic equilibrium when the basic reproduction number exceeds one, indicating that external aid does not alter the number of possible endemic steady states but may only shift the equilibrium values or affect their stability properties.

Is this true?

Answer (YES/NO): NO